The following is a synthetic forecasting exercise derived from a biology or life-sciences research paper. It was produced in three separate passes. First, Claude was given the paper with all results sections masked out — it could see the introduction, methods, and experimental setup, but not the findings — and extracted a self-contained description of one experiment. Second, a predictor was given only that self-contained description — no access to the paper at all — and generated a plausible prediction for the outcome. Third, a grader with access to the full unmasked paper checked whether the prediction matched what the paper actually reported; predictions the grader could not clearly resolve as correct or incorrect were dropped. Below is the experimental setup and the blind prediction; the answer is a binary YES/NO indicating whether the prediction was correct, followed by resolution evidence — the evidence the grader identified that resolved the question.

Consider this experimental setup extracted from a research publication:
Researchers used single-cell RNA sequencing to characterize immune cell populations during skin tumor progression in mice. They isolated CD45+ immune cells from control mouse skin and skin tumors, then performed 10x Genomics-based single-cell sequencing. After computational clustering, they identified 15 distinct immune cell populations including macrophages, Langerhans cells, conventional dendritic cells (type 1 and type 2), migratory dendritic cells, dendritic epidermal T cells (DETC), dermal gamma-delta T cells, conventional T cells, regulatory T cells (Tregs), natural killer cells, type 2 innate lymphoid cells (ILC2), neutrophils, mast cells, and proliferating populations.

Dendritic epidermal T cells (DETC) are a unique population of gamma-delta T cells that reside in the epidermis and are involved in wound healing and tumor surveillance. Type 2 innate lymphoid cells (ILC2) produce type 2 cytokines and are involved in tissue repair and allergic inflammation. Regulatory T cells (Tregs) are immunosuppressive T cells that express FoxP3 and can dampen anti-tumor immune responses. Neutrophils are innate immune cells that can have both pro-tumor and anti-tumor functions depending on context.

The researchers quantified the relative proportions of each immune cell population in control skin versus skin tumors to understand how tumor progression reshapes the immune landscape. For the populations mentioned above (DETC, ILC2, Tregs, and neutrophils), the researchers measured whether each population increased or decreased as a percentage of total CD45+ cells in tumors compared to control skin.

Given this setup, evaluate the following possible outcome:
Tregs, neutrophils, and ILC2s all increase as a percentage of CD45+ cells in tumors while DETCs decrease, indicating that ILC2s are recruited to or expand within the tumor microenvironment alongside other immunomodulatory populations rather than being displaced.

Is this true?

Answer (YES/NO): NO